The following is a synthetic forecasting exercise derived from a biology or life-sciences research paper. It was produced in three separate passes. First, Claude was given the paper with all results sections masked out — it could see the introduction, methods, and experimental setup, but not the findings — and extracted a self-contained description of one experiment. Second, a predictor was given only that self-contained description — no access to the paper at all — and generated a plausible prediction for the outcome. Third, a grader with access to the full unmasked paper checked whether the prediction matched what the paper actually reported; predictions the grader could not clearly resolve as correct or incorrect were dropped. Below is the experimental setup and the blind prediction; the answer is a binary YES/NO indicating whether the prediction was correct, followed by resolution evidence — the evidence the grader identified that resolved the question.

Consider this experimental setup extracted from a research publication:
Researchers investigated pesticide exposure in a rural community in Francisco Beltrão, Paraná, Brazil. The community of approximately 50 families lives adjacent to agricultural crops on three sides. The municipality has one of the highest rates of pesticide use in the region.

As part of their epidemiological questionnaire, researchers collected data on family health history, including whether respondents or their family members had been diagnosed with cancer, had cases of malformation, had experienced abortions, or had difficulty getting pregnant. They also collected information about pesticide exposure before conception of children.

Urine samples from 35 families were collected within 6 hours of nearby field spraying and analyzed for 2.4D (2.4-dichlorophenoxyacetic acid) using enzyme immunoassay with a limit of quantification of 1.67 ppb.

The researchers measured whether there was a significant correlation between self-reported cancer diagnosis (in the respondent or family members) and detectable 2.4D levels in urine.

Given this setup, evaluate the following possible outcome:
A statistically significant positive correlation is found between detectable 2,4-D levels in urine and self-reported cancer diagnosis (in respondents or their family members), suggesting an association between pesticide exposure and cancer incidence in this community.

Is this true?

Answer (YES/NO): NO